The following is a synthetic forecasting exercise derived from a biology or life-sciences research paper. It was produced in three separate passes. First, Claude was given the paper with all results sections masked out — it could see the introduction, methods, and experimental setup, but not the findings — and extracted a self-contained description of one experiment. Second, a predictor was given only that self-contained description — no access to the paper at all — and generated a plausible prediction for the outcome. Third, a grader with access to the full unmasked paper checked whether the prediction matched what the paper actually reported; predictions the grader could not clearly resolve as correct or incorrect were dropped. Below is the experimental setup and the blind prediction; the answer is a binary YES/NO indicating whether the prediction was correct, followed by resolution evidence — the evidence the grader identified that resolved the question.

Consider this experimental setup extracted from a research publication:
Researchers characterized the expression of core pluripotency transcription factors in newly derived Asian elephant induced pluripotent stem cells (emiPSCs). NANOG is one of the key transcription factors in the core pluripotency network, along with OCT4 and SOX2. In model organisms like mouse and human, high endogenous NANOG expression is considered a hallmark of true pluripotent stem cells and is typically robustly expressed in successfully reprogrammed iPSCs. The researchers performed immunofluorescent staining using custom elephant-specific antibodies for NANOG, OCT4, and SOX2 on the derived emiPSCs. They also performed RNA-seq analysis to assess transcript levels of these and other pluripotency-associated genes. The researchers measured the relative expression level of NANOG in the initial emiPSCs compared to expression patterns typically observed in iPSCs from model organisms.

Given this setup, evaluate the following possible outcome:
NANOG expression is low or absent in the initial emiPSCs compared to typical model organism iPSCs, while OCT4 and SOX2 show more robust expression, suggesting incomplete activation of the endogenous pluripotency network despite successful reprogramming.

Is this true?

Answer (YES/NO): YES